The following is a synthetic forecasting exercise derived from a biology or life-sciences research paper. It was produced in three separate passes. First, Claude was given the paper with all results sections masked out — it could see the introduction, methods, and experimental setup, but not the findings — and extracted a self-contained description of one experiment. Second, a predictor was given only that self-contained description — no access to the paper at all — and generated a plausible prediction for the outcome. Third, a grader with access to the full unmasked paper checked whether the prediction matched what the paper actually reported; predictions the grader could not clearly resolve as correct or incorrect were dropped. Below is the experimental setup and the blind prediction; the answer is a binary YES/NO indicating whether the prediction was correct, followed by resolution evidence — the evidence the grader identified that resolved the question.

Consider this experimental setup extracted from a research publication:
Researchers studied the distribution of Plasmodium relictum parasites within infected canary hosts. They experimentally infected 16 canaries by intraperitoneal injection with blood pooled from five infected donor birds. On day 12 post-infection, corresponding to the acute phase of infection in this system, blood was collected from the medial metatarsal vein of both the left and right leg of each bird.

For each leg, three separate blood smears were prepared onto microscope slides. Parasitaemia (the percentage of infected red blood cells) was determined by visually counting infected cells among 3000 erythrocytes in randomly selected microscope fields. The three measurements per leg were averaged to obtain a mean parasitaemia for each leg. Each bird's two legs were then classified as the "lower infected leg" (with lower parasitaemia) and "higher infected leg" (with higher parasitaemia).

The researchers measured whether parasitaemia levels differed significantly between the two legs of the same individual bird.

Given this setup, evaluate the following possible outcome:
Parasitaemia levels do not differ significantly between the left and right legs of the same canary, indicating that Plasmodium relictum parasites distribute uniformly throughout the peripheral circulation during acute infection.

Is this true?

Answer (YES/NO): NO